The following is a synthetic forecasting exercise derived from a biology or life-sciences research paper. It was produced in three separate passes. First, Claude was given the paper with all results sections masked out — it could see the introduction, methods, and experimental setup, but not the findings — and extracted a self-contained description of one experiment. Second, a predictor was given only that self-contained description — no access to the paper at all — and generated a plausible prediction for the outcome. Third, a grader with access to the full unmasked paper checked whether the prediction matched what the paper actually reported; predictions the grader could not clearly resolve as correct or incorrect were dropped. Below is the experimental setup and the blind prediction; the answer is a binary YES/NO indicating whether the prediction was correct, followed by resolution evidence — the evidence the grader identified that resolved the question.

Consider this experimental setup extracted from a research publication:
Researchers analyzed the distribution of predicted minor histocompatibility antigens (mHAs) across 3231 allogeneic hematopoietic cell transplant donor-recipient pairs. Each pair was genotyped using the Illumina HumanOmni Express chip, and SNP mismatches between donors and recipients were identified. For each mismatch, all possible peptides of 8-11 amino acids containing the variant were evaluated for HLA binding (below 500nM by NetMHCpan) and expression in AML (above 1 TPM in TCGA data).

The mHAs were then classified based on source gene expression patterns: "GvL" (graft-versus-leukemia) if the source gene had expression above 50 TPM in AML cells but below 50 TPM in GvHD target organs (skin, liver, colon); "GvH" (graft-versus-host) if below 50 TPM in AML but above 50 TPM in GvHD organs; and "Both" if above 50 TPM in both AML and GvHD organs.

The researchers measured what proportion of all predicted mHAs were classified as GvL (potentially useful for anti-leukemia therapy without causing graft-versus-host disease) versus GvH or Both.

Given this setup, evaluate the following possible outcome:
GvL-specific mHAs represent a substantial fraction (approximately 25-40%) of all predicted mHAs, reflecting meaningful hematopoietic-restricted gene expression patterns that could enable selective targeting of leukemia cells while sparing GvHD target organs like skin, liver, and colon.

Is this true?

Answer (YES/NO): NO